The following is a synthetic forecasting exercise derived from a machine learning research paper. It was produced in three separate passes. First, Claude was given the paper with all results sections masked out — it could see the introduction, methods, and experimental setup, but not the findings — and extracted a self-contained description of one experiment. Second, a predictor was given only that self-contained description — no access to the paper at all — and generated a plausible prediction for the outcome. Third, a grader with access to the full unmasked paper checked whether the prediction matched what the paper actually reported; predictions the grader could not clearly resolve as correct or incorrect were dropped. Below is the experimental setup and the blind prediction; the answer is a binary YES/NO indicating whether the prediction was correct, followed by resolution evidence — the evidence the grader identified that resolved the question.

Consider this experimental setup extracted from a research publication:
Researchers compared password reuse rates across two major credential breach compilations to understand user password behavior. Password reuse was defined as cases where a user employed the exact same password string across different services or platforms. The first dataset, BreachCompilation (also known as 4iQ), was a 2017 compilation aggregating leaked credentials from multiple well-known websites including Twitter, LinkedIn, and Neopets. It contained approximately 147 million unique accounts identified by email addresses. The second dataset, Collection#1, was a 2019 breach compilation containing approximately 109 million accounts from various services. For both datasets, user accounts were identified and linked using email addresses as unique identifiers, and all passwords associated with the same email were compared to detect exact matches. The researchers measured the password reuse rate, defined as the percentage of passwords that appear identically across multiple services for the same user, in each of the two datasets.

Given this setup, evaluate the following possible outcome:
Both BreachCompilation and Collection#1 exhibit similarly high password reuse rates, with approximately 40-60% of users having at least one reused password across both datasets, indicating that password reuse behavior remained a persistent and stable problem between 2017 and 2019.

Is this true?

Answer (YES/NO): NO